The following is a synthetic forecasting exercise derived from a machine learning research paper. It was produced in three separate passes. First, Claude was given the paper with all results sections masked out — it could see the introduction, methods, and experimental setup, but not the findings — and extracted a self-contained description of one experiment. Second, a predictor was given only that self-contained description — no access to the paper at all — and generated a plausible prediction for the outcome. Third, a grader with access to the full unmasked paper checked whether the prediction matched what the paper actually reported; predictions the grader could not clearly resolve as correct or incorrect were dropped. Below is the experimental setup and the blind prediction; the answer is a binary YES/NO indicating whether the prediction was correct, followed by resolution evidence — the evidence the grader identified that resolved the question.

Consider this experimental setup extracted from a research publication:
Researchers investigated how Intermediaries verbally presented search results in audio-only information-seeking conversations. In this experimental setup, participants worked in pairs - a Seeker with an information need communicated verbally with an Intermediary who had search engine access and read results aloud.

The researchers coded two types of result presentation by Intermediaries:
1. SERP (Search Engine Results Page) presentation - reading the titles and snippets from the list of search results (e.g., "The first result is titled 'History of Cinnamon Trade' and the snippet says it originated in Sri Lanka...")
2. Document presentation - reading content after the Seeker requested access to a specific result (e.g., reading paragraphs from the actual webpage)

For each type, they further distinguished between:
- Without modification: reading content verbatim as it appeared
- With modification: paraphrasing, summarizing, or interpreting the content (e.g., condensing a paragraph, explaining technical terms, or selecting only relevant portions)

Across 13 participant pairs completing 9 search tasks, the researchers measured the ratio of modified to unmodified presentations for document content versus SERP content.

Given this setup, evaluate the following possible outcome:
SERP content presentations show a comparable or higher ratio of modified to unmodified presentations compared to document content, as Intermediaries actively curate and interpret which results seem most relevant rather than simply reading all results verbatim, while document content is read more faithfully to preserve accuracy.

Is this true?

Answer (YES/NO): NO